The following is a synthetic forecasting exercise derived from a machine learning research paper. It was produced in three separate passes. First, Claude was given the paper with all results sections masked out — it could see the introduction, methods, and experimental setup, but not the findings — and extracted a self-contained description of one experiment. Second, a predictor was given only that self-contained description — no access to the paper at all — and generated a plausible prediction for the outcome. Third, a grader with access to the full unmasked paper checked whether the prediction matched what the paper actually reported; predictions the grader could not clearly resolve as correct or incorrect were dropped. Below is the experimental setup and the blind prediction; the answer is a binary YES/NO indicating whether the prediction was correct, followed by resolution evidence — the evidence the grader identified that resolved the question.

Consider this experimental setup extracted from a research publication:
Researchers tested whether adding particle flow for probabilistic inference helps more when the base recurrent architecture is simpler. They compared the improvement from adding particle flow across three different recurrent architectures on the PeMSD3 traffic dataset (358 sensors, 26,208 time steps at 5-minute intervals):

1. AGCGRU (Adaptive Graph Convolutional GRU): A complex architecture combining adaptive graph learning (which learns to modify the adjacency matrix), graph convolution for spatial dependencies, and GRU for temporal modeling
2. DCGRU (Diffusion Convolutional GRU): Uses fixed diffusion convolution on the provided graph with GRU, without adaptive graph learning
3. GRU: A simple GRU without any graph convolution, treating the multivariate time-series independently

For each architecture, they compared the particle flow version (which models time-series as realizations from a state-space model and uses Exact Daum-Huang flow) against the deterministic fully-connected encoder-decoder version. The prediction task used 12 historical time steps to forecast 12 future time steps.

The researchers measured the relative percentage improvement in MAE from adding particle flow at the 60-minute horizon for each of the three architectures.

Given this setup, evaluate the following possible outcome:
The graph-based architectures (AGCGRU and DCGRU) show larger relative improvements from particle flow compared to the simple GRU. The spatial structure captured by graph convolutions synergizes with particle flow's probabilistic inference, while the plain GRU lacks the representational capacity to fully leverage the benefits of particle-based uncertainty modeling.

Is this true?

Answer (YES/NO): NO